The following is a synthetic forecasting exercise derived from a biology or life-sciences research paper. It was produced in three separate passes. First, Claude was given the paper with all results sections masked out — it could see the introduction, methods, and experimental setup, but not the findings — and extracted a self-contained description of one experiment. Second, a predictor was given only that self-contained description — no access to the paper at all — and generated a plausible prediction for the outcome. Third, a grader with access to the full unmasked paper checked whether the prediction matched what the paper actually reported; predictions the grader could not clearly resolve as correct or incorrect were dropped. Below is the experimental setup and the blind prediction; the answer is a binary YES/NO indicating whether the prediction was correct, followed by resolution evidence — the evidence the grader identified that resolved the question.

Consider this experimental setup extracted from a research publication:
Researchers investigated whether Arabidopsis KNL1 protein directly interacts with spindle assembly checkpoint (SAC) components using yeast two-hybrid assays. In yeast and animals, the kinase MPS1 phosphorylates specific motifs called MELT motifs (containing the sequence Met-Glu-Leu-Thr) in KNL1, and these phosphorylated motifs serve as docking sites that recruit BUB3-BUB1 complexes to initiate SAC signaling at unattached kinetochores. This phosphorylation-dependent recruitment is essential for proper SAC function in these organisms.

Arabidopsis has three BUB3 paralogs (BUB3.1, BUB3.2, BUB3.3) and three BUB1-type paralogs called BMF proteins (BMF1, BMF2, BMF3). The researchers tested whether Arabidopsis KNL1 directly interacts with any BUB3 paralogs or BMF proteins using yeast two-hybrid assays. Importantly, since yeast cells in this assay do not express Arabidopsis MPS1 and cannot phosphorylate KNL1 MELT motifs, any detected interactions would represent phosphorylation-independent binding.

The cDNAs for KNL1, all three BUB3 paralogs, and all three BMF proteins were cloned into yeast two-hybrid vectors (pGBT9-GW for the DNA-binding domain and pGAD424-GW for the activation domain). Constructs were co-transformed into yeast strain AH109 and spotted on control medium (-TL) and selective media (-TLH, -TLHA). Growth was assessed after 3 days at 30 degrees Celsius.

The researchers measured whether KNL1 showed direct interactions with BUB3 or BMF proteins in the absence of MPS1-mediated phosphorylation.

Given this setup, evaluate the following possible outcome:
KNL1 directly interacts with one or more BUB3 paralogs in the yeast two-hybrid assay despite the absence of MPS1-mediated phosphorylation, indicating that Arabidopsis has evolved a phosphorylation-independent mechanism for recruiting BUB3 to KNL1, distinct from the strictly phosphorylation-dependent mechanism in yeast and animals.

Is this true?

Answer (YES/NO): NO